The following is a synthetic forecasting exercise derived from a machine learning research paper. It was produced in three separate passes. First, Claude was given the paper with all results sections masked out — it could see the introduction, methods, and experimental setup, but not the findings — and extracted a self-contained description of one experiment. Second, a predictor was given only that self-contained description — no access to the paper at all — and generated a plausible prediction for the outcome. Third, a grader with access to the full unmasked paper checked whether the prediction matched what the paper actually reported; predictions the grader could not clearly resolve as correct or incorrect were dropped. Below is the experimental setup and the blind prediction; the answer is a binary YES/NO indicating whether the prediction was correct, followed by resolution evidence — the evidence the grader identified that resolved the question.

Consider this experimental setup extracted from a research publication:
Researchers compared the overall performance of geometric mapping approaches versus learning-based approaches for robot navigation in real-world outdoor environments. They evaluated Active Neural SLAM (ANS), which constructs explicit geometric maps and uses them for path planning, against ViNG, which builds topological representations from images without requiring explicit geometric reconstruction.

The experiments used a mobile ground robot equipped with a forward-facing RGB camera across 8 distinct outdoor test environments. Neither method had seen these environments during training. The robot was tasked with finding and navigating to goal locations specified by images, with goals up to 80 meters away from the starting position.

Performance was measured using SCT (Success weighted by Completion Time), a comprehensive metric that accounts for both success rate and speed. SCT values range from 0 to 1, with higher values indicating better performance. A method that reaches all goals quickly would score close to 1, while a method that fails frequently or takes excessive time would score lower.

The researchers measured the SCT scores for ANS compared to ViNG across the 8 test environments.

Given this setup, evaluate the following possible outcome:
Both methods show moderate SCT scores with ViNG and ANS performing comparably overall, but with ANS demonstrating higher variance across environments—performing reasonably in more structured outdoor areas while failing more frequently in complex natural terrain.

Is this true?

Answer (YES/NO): NO